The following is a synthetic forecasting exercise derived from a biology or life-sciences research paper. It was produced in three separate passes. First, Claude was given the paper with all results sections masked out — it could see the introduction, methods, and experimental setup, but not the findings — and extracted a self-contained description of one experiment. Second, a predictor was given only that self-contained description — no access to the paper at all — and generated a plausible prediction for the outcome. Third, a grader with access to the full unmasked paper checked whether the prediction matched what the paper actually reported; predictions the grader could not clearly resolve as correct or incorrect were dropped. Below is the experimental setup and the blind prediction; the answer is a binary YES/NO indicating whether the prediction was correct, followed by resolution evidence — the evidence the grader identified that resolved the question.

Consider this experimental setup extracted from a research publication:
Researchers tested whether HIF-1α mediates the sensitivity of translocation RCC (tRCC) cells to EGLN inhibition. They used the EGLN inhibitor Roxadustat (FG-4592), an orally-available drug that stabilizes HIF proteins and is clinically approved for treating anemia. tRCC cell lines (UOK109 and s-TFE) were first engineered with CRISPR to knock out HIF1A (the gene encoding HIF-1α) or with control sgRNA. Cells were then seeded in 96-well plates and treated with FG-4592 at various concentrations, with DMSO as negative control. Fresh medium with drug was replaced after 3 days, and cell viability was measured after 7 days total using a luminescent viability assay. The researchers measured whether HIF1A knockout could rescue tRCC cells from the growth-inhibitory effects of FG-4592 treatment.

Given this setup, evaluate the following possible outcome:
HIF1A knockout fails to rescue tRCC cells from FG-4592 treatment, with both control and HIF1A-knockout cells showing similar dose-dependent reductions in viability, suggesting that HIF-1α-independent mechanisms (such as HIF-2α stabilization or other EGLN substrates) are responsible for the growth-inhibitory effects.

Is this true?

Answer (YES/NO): NO